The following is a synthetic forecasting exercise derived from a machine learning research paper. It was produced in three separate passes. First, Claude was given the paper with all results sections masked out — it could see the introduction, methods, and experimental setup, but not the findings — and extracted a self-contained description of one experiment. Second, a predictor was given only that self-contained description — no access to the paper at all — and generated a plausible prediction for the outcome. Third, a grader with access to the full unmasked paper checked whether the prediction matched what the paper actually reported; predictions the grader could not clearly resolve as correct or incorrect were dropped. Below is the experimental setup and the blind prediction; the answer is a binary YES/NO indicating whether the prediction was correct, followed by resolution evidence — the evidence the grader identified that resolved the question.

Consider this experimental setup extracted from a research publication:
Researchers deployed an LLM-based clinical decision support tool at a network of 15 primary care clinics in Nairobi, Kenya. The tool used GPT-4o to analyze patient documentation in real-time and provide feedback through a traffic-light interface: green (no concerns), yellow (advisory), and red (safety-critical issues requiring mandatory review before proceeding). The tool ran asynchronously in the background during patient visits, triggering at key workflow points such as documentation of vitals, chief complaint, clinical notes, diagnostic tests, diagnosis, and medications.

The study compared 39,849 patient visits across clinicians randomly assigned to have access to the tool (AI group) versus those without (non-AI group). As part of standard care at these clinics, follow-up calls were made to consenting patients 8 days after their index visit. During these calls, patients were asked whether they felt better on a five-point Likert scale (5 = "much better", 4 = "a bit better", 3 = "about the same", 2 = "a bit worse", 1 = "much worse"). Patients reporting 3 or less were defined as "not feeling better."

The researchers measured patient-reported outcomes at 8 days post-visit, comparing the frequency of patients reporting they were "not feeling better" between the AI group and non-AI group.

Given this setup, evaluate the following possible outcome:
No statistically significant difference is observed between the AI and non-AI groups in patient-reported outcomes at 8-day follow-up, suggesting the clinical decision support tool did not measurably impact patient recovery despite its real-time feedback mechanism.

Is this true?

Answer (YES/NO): YES